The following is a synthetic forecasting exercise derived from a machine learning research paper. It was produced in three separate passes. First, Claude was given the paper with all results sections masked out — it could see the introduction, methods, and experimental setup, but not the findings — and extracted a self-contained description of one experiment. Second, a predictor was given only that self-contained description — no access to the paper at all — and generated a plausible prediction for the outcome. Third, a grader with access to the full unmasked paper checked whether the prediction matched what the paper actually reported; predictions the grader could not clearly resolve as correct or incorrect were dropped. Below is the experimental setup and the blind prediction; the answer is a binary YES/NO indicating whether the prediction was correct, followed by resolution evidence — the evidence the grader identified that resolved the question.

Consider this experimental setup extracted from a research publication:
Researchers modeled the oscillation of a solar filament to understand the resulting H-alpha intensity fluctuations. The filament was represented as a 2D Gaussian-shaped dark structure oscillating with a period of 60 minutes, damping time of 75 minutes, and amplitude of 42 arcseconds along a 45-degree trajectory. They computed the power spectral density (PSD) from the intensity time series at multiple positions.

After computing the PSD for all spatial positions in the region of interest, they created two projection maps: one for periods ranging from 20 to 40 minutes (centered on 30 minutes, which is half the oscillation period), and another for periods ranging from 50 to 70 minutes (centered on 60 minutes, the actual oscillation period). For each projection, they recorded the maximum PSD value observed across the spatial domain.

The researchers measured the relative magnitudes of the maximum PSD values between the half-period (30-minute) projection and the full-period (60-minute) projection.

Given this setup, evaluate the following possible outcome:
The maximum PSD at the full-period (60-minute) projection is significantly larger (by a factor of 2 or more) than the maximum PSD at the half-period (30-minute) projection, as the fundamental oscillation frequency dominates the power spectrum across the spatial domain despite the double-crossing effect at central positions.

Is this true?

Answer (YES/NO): YES